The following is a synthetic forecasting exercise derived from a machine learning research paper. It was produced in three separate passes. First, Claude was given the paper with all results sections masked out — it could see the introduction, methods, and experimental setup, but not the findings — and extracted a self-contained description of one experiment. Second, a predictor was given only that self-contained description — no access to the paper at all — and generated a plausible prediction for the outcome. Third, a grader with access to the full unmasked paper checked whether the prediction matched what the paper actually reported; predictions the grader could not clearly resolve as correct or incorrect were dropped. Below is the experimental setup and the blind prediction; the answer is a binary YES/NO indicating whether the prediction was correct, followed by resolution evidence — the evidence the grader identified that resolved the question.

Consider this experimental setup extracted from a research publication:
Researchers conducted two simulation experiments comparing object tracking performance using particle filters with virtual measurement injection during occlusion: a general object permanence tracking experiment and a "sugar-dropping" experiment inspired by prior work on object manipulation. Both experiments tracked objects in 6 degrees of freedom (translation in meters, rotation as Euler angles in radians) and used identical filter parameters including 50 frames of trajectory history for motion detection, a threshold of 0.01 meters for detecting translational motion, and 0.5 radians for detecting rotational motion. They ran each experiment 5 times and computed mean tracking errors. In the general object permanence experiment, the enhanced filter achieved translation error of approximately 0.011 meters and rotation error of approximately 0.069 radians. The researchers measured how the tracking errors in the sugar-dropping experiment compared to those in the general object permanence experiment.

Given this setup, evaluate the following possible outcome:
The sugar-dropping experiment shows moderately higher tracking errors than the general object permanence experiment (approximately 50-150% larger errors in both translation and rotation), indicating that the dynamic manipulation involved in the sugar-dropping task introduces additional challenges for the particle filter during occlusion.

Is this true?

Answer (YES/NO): NO